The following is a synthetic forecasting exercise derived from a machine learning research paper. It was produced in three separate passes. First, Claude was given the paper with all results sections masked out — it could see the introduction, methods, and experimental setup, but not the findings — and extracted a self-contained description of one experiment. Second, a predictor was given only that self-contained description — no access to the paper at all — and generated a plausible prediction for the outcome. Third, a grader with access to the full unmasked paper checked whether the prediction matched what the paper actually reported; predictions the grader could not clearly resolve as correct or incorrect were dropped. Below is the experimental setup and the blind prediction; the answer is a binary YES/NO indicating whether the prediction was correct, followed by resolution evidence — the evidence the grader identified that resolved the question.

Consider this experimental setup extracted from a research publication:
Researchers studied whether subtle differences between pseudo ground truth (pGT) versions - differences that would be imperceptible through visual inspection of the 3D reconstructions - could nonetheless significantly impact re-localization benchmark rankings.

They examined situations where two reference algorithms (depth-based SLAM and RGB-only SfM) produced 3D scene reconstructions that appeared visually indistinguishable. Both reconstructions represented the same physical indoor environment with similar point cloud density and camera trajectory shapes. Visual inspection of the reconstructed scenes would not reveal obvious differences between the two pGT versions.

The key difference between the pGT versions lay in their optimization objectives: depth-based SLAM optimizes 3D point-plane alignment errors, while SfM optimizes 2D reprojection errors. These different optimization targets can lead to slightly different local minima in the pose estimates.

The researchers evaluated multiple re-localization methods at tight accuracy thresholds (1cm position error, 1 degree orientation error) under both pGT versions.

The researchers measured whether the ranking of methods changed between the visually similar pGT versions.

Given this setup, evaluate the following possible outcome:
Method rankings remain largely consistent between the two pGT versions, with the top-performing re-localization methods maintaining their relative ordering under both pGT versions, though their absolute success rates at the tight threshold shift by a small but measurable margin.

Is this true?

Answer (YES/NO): NO